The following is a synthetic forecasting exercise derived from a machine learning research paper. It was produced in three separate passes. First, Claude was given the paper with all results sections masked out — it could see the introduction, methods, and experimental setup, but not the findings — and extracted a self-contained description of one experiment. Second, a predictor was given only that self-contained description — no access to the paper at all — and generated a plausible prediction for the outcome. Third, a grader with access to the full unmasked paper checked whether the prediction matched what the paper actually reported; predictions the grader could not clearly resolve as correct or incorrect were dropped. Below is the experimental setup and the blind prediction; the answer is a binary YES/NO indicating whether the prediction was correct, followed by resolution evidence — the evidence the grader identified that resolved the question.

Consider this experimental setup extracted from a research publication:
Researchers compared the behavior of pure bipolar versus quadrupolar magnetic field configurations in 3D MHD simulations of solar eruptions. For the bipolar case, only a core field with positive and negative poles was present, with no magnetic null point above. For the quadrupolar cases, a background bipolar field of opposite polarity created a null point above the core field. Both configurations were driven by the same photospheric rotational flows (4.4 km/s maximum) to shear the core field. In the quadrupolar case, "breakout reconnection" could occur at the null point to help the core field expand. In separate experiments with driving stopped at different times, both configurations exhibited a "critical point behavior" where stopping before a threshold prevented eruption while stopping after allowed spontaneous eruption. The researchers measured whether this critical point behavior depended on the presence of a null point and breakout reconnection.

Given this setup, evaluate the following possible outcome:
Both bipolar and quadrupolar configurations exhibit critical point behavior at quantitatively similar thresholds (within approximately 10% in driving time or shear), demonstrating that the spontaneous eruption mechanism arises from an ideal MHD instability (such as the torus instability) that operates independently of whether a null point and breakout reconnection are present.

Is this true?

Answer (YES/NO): NO